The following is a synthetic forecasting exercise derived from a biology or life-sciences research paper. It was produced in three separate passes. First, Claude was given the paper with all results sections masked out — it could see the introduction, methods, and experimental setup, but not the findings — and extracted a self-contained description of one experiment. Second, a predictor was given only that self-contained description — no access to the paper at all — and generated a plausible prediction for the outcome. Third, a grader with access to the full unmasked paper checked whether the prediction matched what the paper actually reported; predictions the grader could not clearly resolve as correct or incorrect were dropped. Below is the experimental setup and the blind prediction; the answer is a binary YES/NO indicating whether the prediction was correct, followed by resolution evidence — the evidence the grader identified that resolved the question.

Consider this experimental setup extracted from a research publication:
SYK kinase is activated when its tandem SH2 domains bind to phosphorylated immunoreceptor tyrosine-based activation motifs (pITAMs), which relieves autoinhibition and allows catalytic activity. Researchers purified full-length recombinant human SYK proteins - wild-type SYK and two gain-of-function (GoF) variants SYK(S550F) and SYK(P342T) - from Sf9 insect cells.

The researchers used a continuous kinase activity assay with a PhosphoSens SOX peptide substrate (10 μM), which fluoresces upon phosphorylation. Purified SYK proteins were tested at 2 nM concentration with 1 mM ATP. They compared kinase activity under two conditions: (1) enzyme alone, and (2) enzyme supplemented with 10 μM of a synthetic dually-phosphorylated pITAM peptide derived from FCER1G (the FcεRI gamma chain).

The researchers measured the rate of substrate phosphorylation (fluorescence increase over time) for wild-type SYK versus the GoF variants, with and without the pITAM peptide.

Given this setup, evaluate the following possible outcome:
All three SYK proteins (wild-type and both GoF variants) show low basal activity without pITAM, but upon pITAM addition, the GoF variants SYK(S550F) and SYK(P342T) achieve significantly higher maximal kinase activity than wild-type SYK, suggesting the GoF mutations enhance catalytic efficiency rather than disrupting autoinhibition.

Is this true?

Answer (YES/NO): NO